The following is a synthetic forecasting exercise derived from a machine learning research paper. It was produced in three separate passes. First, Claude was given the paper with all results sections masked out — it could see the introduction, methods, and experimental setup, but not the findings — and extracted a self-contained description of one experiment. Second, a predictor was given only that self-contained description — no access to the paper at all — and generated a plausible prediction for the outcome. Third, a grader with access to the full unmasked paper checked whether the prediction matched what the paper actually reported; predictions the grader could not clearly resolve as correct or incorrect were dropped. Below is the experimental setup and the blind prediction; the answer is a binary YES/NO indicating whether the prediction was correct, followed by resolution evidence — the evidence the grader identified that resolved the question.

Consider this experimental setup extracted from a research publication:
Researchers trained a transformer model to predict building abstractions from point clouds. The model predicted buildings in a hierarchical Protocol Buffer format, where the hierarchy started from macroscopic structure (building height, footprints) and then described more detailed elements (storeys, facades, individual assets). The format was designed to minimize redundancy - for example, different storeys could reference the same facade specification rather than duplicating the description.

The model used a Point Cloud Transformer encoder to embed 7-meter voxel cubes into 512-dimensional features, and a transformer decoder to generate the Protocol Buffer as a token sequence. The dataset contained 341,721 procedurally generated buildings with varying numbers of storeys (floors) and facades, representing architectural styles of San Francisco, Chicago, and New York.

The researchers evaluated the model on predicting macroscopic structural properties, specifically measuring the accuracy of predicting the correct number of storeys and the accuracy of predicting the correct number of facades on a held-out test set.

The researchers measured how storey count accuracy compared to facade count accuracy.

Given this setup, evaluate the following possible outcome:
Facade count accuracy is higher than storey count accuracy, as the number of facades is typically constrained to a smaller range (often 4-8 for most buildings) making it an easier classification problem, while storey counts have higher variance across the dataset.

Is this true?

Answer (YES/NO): NO